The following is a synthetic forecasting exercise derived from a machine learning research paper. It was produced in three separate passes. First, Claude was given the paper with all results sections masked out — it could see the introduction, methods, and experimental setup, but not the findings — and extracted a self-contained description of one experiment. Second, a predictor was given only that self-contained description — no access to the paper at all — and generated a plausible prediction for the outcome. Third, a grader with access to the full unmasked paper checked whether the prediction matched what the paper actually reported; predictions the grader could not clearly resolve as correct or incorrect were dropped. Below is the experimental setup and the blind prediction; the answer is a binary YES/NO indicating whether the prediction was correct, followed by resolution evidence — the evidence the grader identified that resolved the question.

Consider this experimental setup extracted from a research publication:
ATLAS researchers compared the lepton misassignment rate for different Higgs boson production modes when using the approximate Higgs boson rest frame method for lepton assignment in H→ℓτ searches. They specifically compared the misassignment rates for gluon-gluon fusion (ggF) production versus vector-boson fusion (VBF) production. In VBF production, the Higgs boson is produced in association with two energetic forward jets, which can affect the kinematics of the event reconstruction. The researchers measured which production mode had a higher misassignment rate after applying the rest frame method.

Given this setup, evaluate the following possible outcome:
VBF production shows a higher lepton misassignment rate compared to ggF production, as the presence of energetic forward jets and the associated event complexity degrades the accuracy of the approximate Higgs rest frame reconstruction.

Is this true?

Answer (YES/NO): YES